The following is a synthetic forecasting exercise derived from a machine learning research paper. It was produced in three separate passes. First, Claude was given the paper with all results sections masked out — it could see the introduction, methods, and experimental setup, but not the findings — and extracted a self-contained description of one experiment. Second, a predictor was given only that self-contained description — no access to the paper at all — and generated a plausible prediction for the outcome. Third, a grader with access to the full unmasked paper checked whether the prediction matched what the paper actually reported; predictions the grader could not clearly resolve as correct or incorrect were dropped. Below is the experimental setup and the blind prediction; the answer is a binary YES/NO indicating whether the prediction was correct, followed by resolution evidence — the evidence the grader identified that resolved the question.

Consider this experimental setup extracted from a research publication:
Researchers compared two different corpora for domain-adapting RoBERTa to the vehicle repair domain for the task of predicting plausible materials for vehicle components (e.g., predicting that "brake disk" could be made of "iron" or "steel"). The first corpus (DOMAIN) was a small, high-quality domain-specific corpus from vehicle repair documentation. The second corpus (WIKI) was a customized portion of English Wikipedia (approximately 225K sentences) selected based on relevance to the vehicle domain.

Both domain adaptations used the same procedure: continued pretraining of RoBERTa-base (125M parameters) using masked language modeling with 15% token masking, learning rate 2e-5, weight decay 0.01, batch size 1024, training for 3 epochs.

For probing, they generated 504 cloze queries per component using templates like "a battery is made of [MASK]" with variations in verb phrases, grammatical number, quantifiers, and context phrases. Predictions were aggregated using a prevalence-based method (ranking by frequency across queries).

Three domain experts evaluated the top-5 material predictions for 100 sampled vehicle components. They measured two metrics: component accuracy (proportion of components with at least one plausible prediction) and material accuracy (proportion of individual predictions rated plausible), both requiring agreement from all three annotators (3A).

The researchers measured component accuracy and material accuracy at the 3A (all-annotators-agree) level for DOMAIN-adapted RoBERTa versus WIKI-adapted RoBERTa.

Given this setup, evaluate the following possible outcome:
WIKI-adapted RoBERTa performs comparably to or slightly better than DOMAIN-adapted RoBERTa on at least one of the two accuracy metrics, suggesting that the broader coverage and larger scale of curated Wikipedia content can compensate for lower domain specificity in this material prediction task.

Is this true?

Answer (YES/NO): NO